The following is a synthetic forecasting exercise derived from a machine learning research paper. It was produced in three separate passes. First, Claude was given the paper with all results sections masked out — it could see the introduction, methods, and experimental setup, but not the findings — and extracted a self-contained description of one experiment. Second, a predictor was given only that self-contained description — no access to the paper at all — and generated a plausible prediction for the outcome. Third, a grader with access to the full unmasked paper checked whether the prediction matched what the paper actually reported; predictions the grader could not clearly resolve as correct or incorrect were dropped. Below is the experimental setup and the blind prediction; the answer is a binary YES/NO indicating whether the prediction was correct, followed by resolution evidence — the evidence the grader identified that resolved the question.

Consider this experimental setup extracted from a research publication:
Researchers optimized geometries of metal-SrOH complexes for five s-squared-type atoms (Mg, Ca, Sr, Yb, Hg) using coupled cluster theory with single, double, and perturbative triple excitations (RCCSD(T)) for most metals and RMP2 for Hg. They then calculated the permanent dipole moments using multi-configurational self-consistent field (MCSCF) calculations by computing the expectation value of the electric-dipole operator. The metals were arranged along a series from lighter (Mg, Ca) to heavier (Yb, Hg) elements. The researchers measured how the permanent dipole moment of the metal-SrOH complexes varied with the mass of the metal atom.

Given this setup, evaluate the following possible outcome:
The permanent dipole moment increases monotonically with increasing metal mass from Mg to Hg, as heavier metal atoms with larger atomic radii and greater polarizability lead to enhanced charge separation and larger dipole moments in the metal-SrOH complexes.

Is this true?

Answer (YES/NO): NO